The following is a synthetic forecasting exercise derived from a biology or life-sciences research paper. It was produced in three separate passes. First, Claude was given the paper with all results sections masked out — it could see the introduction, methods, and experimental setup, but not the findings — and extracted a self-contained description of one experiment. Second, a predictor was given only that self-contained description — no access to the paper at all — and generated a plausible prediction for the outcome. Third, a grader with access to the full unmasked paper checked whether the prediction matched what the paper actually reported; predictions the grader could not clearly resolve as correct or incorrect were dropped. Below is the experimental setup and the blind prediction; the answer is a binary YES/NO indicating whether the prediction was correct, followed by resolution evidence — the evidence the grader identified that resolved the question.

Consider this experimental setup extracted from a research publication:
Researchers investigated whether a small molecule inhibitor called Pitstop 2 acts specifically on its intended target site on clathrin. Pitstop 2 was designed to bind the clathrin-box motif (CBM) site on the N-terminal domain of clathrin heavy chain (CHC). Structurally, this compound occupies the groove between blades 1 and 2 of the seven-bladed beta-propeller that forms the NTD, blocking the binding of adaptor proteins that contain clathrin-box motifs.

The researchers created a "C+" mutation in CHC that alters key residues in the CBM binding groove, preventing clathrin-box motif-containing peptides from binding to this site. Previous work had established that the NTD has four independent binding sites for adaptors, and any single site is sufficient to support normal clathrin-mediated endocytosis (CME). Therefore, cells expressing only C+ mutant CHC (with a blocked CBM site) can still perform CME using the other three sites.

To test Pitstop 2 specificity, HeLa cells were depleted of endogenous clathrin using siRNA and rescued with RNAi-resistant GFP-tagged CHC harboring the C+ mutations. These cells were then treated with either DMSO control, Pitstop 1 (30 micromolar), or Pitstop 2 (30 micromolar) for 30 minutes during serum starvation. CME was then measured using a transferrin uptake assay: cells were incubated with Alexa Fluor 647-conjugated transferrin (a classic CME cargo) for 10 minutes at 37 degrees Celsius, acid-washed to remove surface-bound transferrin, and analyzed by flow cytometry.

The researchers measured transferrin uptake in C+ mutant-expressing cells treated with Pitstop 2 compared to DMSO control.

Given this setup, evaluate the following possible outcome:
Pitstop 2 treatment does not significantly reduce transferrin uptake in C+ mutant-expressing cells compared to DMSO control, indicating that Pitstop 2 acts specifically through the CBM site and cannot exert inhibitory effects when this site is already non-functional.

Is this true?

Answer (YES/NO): NO